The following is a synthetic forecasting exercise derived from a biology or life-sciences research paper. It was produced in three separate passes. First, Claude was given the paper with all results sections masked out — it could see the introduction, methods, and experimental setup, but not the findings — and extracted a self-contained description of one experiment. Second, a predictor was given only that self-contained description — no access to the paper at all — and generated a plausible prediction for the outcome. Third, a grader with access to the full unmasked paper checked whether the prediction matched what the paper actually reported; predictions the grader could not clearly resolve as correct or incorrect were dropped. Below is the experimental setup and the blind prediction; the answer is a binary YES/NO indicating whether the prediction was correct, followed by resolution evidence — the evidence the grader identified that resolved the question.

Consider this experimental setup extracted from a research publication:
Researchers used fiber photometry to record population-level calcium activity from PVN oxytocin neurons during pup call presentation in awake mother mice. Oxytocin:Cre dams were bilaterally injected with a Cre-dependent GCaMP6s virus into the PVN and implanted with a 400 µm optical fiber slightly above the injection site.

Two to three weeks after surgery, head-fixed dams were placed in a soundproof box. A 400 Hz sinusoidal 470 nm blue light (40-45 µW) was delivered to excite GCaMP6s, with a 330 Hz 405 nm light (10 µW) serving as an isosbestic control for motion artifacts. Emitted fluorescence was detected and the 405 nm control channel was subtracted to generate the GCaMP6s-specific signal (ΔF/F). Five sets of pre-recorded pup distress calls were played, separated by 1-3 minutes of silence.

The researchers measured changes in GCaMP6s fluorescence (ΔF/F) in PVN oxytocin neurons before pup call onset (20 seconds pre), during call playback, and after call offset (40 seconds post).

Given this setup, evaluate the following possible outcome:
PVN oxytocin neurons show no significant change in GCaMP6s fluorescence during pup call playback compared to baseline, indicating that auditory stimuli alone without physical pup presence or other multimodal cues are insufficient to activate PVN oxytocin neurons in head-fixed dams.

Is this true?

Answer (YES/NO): NO